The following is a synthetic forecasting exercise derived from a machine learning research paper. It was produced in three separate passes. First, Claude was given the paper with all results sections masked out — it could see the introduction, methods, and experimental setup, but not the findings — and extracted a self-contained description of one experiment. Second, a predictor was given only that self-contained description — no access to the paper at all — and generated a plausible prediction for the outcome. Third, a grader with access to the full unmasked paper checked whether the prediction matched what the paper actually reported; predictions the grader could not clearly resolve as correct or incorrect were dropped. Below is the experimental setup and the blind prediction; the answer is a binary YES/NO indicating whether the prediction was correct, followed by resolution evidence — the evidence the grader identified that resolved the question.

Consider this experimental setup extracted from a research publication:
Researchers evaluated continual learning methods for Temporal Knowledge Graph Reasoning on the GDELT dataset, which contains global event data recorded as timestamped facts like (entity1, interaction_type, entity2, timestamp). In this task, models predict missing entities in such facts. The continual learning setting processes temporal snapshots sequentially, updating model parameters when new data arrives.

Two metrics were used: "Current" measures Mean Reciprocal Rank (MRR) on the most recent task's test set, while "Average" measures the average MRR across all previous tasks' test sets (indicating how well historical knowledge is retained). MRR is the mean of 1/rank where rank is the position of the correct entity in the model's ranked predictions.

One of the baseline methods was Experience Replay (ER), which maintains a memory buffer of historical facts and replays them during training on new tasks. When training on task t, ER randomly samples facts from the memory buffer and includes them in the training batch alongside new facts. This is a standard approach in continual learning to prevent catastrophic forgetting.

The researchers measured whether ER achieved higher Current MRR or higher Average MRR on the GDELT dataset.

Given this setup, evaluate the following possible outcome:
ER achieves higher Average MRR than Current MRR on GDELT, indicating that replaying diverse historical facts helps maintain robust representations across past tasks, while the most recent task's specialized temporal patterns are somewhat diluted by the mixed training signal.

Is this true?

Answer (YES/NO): YES